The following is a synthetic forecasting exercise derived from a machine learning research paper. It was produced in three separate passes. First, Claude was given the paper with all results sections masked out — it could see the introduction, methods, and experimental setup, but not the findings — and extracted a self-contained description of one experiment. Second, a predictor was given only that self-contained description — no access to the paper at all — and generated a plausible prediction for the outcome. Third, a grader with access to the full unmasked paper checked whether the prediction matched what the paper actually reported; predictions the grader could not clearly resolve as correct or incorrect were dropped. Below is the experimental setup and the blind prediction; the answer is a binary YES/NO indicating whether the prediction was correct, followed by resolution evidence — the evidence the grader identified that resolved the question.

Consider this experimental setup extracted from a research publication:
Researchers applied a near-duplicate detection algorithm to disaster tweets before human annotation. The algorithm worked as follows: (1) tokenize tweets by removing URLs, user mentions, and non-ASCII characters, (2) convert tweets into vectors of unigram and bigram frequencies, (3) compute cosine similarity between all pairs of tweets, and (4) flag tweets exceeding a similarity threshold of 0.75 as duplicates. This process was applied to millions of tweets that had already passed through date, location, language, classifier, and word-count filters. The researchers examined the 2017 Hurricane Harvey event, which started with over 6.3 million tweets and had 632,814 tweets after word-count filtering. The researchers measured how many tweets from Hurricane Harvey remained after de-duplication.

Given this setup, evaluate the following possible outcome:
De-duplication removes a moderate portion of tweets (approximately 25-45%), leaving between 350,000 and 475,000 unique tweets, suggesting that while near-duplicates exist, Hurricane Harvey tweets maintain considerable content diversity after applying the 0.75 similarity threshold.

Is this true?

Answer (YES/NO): NO